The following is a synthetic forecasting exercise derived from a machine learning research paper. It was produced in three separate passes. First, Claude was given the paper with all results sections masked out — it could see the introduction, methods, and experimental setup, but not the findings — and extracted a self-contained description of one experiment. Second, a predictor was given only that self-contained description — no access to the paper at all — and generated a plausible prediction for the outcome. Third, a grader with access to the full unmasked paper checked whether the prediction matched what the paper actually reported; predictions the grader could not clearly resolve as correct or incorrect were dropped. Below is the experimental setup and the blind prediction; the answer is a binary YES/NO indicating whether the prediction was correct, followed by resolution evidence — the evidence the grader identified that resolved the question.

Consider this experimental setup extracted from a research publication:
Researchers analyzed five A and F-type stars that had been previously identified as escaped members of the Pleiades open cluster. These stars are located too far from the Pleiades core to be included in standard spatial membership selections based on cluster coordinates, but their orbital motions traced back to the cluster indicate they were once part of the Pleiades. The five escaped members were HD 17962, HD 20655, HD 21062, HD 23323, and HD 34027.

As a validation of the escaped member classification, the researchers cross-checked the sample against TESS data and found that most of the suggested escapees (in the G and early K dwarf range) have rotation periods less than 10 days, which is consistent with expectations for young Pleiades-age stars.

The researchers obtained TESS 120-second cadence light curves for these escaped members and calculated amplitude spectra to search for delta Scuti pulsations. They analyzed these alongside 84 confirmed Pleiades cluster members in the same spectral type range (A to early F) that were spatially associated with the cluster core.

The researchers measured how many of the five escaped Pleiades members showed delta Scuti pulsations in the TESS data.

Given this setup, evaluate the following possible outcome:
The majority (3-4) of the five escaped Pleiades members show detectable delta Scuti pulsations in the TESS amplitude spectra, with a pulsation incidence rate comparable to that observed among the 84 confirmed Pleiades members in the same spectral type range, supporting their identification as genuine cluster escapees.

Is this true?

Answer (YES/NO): YES